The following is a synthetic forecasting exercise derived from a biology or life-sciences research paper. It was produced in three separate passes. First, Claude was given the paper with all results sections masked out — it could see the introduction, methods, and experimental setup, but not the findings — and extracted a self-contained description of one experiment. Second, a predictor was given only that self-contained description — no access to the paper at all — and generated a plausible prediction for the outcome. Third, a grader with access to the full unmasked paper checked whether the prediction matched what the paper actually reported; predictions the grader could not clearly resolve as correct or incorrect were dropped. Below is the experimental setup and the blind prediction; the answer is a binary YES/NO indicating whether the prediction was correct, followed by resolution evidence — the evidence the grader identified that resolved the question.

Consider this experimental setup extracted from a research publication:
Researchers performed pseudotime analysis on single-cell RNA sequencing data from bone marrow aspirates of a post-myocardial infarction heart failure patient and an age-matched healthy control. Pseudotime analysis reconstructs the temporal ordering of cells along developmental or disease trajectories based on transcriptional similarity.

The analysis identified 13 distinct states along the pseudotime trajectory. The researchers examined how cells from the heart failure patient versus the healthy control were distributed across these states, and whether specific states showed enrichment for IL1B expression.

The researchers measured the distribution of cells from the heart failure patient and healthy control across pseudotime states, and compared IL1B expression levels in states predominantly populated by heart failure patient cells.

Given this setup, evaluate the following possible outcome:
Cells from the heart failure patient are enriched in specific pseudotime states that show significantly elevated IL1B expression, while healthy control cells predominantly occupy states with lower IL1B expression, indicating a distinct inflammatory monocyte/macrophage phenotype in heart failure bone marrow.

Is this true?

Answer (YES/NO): NO